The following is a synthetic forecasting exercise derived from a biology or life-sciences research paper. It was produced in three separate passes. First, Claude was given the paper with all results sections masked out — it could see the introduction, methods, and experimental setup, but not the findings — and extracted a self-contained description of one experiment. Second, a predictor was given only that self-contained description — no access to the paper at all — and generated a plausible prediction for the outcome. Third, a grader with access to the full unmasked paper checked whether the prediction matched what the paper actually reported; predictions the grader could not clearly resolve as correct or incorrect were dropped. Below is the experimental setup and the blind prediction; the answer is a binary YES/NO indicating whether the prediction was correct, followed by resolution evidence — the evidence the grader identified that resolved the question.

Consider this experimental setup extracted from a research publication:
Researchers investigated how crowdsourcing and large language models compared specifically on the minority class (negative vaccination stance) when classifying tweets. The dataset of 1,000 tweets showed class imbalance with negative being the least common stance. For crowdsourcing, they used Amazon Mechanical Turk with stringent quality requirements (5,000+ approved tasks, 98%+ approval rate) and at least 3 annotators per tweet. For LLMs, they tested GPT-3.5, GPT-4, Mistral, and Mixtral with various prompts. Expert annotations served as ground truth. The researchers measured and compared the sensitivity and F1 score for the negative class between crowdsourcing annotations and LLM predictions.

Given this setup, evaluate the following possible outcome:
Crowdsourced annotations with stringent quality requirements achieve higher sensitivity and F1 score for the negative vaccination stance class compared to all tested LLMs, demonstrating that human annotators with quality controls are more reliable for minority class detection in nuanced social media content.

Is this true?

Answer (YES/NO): NO